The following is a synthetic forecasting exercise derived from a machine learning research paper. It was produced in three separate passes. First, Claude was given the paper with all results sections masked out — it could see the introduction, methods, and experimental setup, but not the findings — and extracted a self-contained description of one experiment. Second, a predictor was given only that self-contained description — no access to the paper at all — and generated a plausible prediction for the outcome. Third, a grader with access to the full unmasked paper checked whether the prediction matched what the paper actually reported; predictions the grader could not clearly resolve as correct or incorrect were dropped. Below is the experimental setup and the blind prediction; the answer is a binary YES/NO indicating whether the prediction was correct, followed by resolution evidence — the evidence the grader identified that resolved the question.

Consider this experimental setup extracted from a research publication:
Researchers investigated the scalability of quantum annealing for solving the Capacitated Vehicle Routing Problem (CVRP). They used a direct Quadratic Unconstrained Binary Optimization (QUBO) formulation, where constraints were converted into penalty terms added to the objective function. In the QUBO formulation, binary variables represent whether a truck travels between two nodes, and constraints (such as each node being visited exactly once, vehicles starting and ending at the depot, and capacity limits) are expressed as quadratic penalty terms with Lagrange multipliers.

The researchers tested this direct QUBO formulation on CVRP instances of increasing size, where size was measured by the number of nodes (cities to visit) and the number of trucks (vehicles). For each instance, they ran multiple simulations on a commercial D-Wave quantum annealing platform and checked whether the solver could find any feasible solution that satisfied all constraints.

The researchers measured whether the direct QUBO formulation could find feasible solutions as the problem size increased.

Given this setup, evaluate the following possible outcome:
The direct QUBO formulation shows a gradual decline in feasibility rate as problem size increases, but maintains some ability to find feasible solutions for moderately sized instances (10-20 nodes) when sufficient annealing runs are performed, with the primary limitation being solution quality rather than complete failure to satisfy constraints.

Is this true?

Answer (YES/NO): NO